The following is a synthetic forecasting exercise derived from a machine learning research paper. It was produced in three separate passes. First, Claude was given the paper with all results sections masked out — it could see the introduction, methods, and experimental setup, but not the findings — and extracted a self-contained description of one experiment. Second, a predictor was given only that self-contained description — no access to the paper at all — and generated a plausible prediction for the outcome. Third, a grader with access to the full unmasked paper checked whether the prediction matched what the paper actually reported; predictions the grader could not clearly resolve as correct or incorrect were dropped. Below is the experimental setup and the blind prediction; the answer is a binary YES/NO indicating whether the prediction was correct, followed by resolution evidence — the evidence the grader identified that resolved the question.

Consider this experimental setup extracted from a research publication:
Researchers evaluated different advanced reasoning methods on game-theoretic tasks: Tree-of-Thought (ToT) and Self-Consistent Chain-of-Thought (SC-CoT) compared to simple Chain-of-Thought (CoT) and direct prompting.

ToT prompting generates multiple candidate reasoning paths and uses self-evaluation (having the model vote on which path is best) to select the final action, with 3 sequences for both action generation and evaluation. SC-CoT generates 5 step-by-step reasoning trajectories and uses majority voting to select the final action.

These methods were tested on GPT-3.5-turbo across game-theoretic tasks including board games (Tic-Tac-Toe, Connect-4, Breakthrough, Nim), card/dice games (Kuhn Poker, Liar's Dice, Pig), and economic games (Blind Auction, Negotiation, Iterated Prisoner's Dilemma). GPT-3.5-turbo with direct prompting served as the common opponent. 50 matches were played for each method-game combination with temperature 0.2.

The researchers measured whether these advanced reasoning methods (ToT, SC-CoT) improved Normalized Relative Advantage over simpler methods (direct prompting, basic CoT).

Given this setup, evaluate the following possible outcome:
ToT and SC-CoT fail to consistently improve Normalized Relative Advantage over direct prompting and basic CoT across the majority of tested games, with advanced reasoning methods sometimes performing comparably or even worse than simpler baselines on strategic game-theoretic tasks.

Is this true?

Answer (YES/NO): YES